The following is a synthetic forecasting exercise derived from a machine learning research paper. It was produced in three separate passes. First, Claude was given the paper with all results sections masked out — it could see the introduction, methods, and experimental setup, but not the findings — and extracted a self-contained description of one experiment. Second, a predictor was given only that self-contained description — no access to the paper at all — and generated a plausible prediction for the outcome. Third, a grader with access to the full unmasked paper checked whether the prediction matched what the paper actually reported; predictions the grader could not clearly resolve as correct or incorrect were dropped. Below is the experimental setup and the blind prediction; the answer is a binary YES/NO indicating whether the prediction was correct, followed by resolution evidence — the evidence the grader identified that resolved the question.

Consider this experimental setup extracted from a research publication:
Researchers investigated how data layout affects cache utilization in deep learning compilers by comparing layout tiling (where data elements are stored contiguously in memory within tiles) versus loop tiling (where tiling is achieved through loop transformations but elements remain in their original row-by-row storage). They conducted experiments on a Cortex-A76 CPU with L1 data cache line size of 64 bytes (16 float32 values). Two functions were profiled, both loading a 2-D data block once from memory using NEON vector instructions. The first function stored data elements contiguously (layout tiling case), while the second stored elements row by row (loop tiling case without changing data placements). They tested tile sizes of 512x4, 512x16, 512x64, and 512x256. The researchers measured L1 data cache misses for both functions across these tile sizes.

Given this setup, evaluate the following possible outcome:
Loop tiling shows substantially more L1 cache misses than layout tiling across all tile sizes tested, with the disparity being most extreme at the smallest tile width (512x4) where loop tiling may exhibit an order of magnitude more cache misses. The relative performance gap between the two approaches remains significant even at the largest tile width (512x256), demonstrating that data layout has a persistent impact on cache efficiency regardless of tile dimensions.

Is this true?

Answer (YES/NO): NO